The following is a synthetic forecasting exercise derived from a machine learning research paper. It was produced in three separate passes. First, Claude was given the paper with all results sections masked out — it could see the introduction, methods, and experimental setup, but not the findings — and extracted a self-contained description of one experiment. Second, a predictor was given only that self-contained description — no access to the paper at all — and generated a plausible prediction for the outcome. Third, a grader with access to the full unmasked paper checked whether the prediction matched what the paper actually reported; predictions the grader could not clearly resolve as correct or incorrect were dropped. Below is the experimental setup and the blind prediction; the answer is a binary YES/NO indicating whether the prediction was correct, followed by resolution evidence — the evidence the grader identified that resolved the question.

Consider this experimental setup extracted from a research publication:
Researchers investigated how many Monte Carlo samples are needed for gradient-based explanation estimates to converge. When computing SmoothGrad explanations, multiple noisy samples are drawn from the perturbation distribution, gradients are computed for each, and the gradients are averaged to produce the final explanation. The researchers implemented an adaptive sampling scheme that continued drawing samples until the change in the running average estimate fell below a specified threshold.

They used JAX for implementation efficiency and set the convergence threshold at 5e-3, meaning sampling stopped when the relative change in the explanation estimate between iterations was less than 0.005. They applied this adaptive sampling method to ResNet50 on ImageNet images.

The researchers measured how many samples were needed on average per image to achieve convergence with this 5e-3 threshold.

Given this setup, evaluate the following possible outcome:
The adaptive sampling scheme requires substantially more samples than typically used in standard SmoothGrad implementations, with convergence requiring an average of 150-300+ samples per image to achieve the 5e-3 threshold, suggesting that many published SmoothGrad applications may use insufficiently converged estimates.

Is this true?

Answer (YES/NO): YES